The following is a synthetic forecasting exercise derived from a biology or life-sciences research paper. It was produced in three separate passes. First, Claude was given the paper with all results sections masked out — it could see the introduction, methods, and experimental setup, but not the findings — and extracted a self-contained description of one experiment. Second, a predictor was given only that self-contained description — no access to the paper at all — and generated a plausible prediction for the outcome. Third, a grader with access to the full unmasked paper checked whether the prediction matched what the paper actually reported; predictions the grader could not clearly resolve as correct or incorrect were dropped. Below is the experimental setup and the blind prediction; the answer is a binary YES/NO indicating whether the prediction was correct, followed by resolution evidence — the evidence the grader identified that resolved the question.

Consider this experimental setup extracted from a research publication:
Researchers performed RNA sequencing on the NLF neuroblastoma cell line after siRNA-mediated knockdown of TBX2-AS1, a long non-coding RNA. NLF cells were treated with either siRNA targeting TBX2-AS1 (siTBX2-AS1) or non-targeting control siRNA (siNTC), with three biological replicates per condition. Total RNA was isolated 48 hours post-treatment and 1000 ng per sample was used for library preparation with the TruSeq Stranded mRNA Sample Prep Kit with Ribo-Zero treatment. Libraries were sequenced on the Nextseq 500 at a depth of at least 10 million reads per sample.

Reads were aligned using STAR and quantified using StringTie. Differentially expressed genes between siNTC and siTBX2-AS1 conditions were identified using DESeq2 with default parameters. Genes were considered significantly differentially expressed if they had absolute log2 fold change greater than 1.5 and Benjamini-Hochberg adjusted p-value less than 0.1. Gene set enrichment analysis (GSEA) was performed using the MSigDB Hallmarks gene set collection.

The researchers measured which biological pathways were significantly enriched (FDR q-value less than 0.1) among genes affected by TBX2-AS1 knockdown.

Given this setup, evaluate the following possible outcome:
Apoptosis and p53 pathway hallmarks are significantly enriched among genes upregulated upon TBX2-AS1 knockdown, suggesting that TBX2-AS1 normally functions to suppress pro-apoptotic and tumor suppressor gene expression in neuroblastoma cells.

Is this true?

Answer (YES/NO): NO